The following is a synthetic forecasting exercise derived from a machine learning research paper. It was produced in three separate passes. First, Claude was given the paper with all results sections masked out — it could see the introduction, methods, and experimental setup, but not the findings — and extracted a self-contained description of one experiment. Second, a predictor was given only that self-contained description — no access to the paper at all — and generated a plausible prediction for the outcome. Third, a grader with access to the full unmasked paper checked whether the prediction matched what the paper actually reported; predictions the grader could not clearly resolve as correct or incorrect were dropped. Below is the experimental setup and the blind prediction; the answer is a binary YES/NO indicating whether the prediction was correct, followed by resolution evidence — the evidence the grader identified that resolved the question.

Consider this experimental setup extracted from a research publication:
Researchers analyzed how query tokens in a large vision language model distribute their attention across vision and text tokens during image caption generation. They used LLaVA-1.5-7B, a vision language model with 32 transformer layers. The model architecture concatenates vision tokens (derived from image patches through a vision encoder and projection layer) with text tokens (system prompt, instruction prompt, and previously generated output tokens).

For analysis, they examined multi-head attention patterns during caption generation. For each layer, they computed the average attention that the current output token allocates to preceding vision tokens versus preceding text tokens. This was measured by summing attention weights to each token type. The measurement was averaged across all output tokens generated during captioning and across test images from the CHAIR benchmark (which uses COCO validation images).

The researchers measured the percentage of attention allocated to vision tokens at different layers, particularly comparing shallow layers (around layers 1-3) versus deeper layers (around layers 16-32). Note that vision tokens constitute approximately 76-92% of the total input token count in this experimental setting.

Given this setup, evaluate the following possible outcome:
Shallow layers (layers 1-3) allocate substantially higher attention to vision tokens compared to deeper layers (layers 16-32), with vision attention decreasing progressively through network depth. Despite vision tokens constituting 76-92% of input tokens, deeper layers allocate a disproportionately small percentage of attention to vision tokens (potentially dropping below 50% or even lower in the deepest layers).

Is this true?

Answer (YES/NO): NO